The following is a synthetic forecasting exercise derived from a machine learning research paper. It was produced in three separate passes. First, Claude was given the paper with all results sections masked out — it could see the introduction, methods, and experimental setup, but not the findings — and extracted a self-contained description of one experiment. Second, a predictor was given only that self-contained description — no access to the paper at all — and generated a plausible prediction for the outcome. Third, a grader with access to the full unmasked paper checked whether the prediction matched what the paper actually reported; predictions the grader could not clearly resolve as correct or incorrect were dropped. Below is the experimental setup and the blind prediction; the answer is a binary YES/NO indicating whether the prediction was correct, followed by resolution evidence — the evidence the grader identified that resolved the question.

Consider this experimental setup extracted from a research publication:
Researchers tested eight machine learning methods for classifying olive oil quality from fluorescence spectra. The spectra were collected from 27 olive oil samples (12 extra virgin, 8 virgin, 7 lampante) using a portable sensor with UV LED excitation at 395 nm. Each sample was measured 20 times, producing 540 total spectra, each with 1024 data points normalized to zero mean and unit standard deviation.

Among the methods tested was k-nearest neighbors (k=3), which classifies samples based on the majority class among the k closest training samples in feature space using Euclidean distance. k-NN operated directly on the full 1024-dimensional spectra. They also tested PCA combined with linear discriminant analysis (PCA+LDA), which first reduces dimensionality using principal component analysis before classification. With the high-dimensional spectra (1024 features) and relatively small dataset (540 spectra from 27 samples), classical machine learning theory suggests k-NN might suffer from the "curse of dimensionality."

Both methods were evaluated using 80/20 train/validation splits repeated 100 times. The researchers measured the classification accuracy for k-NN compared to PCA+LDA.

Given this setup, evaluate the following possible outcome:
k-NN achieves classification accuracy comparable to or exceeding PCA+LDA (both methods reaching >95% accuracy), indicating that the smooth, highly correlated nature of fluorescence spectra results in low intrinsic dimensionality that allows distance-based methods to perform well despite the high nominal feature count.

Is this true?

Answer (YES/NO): YES